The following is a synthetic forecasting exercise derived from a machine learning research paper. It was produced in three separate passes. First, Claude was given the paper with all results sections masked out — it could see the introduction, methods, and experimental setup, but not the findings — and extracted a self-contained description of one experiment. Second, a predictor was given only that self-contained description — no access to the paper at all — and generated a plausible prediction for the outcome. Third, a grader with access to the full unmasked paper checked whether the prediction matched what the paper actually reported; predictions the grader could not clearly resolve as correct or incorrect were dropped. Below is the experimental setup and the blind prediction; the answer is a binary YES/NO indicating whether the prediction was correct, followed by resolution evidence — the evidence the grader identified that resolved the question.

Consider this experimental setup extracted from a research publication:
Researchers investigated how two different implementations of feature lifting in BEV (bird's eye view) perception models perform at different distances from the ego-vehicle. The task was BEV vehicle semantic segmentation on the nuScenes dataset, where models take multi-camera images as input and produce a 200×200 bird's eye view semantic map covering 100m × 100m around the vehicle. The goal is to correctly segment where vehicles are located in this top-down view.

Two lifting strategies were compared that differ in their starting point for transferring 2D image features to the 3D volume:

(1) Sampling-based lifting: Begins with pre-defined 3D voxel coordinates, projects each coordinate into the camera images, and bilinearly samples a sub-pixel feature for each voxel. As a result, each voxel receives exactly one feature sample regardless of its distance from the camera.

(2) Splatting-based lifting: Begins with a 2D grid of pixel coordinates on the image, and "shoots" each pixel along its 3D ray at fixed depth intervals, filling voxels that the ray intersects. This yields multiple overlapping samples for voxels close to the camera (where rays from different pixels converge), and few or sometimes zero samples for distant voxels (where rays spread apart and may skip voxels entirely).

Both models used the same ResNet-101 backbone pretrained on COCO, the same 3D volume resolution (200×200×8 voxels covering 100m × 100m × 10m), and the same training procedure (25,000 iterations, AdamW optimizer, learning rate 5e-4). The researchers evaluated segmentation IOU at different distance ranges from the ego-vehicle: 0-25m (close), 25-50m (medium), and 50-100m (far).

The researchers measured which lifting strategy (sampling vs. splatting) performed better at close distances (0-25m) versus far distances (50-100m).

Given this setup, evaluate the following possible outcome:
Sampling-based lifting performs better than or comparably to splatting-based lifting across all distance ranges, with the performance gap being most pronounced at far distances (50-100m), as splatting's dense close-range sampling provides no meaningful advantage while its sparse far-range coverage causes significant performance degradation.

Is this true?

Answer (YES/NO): NO